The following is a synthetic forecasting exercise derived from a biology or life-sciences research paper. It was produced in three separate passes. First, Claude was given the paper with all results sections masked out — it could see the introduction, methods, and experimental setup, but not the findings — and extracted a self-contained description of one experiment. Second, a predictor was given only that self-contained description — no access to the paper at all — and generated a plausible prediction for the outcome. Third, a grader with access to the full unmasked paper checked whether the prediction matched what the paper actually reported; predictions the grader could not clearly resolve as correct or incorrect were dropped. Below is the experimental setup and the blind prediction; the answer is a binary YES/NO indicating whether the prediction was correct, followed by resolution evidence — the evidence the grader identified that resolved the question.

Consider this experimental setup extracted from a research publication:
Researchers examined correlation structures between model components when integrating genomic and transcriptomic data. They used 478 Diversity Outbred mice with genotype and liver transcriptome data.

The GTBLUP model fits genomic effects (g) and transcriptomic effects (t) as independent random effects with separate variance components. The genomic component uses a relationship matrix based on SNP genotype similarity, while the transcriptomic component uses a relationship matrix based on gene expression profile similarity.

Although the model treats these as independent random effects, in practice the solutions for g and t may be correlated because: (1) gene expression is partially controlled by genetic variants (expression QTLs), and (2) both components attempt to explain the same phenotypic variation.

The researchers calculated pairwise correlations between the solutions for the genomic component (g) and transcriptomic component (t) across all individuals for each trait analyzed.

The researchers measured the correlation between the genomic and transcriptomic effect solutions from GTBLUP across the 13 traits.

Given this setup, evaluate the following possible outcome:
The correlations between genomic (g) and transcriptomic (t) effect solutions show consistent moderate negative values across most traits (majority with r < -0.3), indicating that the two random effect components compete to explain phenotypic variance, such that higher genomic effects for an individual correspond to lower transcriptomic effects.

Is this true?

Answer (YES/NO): NO